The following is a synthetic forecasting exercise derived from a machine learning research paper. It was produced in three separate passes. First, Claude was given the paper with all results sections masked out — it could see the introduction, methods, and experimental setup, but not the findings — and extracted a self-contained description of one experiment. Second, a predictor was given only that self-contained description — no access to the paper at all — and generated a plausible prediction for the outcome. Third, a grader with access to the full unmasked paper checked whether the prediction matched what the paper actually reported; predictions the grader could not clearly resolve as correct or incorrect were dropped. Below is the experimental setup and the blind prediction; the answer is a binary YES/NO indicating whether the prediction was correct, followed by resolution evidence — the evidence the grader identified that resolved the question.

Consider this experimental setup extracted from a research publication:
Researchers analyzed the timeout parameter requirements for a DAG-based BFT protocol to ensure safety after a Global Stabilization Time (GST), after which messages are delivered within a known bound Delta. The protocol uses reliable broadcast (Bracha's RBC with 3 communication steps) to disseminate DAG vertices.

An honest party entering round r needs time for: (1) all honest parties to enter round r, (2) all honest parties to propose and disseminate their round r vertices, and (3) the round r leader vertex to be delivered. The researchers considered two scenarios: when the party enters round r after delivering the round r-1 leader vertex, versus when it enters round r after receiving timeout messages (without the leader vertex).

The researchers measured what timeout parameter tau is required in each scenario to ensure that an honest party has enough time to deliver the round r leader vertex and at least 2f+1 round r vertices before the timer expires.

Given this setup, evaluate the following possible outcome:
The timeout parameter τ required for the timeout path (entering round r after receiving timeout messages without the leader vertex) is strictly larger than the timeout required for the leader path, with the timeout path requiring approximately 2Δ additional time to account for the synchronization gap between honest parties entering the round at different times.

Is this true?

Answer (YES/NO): NO